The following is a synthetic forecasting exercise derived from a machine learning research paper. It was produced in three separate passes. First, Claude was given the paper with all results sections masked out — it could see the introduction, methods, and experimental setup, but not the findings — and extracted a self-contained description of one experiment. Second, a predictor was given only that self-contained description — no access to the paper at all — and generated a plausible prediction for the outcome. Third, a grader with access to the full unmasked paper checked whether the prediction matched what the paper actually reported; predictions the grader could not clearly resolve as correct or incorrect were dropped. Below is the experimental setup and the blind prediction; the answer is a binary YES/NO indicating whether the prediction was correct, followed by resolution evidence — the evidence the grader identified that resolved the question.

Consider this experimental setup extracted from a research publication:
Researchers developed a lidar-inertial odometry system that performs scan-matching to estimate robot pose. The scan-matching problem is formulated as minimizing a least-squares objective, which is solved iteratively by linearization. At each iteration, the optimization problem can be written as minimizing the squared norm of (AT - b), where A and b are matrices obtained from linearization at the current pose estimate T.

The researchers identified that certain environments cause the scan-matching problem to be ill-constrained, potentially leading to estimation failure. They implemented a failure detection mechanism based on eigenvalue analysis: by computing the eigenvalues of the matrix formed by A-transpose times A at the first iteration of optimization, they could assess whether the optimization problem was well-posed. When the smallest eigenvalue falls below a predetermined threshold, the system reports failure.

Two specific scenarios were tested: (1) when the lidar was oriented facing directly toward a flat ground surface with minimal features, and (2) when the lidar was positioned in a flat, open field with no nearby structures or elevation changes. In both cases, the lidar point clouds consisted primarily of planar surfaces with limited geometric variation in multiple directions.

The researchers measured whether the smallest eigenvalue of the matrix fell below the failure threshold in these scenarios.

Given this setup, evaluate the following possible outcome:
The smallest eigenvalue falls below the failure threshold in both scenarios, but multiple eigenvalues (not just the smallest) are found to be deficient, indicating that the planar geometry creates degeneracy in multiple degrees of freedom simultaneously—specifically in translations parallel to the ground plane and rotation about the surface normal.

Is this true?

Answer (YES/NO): NO